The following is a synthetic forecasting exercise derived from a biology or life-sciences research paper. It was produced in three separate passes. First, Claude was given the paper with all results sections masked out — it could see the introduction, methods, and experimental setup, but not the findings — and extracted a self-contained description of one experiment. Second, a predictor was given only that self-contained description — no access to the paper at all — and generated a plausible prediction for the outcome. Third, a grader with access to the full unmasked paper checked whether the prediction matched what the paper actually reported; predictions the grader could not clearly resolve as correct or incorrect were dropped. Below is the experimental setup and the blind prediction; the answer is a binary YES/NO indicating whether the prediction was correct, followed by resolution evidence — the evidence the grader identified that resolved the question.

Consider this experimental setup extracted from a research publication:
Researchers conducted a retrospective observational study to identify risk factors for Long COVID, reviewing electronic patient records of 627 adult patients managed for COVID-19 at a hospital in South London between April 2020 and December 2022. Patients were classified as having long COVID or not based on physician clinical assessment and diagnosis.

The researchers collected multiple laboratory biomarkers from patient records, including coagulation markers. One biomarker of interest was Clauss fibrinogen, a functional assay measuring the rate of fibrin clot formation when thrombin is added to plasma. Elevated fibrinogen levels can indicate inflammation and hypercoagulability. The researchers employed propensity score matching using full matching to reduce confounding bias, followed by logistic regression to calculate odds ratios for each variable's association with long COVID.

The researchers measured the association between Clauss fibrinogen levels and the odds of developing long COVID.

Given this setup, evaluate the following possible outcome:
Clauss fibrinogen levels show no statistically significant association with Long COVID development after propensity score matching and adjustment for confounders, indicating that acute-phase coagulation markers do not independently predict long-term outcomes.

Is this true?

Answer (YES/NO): NO